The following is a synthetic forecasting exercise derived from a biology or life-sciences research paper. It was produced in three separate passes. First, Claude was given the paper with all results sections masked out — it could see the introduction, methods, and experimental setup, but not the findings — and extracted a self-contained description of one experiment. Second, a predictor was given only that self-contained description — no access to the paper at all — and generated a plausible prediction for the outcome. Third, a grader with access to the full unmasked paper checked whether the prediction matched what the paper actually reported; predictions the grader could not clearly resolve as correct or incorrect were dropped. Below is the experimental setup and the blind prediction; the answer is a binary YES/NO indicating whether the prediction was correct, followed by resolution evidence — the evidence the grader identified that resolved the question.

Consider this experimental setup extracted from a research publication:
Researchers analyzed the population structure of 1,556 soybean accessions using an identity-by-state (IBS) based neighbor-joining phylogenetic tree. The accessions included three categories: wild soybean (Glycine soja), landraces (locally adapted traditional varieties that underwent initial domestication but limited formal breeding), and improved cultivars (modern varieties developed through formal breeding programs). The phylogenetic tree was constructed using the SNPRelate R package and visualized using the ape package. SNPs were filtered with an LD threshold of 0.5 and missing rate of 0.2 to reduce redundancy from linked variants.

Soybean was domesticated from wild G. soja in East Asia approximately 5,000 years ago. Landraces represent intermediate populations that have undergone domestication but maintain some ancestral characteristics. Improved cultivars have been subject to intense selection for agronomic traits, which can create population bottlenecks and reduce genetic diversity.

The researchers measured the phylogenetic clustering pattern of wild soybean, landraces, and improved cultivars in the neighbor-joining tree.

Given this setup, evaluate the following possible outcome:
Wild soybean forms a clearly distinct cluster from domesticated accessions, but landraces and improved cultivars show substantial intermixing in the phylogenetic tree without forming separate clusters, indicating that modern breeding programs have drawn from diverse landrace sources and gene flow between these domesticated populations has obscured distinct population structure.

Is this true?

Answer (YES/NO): NO